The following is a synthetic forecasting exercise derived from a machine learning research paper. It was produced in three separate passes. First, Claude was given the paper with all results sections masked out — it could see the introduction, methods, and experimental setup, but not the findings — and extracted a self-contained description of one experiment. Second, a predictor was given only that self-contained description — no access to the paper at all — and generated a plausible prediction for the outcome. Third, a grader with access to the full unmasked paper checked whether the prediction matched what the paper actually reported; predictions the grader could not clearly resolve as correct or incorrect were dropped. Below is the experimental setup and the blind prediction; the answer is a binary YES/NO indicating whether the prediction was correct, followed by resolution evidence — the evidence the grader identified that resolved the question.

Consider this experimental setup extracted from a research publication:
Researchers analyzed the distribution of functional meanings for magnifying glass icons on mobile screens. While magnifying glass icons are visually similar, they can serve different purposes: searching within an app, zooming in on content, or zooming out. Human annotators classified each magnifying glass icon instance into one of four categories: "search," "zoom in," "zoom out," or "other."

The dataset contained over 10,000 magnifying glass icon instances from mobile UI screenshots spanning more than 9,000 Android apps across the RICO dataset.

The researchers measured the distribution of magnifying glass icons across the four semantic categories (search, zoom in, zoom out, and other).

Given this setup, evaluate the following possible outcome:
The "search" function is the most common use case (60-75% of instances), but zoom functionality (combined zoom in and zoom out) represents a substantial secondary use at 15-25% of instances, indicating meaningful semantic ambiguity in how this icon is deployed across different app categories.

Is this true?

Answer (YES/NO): NO